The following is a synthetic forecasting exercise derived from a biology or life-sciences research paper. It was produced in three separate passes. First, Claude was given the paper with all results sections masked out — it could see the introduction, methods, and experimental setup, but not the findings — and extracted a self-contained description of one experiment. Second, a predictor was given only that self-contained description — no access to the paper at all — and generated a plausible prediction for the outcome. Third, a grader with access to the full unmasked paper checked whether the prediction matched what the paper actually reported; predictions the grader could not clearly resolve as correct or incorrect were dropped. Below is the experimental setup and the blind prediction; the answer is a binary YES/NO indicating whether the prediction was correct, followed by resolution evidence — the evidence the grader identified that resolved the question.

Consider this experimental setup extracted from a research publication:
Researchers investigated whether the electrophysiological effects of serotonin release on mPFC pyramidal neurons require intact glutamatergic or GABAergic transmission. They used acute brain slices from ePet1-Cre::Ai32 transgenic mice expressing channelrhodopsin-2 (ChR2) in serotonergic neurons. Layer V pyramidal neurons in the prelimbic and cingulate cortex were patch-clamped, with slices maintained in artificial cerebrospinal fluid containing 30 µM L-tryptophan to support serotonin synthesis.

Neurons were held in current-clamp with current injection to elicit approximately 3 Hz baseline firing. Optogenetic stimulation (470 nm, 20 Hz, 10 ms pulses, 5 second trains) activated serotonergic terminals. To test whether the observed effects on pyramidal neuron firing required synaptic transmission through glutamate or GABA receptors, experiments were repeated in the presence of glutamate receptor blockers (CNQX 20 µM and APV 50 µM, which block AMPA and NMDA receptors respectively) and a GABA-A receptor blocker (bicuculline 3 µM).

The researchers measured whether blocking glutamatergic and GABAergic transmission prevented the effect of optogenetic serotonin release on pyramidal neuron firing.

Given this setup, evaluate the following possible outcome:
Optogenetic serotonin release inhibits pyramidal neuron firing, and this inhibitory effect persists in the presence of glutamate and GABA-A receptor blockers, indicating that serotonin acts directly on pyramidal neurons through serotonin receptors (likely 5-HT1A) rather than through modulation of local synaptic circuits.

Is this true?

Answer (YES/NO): YES